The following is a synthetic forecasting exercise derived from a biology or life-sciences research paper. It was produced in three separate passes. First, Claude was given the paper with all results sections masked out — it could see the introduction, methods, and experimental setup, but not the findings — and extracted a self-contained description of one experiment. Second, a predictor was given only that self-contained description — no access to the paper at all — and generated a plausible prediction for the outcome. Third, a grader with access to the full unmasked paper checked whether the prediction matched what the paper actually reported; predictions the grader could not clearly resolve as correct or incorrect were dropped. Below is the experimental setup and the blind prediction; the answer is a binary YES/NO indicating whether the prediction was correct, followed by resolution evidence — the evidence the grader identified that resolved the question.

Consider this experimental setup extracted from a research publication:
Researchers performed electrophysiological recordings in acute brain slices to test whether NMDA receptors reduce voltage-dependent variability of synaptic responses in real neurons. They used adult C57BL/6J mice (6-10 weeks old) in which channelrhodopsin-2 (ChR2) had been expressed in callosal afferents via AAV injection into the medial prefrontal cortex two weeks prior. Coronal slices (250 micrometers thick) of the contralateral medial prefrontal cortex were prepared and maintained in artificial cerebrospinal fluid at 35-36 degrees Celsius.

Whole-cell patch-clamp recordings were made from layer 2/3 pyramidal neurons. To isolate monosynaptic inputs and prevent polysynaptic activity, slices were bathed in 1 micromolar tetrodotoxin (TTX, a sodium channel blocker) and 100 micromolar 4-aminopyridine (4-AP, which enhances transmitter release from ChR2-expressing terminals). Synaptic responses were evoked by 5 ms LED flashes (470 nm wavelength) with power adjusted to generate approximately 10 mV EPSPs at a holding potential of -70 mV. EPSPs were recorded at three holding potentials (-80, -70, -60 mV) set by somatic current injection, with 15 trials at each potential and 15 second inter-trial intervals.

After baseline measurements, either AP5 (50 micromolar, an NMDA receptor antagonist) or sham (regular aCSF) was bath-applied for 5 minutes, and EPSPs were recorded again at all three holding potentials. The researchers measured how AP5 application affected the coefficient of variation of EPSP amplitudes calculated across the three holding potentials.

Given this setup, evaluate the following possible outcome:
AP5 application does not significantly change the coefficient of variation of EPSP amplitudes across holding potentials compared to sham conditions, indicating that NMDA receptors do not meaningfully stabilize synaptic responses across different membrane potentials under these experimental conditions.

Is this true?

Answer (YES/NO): NO